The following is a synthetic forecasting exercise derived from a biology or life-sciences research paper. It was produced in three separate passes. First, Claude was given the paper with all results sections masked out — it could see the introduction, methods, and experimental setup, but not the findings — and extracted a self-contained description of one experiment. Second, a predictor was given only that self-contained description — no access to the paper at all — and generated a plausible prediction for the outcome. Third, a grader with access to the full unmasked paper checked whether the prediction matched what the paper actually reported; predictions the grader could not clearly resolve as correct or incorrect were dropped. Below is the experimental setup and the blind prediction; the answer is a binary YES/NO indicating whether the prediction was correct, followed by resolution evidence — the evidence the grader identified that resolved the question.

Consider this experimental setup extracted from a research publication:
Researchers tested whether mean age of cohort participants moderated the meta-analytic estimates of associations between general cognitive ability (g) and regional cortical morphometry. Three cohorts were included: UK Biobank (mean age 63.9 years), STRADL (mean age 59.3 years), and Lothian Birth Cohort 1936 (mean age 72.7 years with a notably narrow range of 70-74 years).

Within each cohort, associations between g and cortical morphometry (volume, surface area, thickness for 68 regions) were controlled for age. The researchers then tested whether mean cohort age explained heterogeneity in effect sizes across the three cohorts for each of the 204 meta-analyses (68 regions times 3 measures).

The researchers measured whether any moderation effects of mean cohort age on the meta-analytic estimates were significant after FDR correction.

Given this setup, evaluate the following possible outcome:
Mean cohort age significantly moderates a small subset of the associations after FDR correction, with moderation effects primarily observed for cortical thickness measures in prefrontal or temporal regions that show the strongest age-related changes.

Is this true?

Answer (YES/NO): NO